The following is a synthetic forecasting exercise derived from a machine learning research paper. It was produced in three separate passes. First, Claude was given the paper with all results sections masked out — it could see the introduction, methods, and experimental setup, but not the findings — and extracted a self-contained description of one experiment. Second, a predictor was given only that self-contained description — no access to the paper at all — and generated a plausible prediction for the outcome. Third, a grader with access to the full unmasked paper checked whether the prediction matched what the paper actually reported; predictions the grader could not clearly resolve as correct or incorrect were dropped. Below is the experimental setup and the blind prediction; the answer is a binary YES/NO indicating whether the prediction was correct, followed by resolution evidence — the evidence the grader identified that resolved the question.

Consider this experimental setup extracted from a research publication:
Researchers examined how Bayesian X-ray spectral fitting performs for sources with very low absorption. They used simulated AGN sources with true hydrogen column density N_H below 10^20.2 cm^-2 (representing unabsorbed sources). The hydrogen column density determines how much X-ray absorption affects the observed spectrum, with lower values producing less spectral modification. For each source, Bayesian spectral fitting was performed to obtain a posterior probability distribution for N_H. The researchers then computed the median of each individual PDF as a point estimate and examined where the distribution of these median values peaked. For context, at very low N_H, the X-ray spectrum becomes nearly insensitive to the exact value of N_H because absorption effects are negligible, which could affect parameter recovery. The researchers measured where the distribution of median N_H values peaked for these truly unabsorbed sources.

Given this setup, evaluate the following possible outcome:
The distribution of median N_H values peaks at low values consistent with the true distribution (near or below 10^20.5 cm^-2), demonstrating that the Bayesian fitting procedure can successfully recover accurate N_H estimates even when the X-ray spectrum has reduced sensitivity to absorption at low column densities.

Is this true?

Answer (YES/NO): NO